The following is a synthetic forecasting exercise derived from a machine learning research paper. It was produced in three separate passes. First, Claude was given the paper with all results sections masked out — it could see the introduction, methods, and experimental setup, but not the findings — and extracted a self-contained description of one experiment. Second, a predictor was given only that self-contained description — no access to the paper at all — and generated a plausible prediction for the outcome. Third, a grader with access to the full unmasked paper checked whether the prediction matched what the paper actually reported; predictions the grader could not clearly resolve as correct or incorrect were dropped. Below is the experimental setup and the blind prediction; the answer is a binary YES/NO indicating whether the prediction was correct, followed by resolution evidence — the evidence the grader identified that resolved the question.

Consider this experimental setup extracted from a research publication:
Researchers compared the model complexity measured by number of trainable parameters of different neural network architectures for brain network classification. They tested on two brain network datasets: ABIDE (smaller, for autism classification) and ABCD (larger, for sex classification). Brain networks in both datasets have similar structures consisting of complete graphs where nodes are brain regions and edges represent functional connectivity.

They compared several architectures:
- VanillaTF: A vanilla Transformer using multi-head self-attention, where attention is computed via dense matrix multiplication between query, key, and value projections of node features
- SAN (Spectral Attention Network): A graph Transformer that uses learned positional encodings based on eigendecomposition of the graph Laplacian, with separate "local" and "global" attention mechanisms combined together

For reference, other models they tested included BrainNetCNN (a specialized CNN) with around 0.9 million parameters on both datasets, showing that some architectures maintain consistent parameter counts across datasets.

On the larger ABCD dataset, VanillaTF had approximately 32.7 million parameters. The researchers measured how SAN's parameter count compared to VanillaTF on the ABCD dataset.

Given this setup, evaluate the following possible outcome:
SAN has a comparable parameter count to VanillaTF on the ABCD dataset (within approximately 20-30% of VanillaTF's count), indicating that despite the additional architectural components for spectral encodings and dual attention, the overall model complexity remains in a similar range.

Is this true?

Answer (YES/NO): NO